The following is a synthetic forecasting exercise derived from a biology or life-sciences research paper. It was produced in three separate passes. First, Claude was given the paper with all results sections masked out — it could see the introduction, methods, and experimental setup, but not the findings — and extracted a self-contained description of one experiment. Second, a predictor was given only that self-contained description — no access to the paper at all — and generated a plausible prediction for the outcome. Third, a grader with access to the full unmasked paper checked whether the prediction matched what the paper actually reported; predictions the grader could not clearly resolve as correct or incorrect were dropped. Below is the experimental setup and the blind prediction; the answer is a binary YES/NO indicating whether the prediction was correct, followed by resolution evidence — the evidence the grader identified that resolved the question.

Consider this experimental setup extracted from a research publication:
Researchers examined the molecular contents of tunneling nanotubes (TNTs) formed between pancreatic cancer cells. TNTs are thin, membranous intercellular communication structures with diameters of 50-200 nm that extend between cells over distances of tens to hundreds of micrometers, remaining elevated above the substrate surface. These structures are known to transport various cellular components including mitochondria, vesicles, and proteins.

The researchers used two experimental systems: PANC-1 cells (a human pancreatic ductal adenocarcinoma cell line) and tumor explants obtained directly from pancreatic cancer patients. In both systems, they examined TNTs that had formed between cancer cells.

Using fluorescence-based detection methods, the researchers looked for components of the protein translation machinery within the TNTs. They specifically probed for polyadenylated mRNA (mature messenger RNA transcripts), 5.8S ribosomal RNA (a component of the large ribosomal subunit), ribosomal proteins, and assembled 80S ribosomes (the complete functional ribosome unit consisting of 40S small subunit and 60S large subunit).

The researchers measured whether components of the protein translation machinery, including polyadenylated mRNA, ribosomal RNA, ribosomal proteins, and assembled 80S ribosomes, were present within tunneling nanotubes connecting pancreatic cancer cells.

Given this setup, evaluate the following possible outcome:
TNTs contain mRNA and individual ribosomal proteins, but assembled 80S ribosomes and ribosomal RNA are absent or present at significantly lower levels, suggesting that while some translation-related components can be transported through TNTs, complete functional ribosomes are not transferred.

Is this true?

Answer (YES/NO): NO